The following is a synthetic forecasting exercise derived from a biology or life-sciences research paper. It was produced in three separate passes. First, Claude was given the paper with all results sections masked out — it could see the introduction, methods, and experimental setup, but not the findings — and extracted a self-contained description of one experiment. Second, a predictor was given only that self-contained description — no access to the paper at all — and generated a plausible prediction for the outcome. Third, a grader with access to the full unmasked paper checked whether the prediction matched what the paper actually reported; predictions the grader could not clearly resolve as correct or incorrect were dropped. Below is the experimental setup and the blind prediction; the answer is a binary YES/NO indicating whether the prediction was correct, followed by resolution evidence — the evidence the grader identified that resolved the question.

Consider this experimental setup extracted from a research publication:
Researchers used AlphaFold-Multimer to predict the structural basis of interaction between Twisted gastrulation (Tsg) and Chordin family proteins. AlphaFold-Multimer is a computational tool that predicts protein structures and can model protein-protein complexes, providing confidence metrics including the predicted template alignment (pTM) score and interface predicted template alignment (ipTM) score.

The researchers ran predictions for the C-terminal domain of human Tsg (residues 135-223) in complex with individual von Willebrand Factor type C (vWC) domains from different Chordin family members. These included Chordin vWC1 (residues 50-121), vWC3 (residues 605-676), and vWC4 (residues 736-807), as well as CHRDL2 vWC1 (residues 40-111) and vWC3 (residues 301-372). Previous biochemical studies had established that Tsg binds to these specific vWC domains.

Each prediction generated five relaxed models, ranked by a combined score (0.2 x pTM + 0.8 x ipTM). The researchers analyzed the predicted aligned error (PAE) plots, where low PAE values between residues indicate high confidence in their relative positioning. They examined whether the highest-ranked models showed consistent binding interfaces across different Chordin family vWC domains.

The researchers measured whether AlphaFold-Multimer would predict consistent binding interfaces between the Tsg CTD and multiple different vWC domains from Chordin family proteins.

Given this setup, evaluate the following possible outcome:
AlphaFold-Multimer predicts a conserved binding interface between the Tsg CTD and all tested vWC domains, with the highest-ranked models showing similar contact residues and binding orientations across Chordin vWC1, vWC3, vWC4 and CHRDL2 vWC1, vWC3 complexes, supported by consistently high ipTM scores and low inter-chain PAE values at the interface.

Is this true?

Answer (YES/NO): YES